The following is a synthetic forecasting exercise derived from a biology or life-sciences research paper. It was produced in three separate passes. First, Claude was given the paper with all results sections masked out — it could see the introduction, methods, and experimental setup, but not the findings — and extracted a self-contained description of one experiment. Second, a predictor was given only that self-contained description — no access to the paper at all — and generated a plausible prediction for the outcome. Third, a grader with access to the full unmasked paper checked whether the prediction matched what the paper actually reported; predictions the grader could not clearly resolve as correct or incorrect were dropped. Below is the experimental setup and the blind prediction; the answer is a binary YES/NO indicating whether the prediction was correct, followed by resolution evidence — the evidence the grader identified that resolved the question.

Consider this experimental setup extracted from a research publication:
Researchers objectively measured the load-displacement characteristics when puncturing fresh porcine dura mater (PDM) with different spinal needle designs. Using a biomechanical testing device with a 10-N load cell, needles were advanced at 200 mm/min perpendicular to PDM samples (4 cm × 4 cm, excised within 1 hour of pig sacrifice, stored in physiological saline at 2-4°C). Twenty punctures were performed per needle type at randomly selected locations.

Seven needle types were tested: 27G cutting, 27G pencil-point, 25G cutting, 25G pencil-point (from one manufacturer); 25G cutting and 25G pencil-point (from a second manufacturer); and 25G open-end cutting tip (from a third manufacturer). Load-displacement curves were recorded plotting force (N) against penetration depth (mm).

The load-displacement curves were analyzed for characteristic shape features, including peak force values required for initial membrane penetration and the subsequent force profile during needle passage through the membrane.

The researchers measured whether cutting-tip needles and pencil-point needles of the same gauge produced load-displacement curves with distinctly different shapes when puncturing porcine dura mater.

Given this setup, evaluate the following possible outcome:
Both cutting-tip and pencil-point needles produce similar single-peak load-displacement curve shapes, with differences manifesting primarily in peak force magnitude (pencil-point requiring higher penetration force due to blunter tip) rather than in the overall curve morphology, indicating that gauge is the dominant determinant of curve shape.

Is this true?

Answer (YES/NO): NO